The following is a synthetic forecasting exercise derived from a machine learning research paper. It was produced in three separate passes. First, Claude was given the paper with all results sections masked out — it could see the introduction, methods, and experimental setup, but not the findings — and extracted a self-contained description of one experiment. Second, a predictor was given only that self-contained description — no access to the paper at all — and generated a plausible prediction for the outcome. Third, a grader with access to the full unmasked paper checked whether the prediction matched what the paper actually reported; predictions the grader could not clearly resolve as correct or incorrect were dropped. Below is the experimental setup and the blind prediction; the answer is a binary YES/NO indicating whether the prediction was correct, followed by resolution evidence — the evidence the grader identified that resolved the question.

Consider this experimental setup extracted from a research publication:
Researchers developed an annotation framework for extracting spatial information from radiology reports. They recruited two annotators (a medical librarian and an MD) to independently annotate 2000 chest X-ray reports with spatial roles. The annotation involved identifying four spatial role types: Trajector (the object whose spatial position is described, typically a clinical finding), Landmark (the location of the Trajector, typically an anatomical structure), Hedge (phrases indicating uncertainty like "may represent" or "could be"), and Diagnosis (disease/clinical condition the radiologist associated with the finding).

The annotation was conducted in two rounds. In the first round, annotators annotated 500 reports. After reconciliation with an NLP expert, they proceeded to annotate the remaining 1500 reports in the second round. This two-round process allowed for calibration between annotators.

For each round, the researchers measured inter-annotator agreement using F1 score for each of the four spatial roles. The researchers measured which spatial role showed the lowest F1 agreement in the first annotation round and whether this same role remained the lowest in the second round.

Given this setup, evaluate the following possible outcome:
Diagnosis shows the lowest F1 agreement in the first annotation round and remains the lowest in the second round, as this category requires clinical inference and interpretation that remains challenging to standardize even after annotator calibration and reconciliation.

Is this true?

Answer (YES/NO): NO